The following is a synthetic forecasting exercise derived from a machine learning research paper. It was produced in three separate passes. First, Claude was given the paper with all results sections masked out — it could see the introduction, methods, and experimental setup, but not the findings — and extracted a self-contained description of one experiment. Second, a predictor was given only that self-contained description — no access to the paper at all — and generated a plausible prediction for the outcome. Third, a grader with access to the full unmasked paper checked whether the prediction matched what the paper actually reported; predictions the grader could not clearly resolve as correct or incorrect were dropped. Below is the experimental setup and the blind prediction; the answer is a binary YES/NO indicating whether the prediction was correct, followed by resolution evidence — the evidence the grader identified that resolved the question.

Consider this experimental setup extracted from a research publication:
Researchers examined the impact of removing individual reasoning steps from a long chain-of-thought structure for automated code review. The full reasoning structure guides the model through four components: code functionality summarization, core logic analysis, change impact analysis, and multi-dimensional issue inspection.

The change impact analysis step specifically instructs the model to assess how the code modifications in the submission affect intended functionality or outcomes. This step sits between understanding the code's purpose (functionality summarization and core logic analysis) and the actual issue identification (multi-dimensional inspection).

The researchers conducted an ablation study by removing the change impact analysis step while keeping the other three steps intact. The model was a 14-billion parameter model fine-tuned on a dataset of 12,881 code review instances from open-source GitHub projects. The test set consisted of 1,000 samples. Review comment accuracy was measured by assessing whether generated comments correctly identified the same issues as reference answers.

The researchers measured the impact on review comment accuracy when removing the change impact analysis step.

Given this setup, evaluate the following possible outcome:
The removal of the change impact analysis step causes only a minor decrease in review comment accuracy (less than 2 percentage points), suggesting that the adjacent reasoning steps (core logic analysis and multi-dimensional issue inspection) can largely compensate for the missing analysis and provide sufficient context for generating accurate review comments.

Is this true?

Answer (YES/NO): NO